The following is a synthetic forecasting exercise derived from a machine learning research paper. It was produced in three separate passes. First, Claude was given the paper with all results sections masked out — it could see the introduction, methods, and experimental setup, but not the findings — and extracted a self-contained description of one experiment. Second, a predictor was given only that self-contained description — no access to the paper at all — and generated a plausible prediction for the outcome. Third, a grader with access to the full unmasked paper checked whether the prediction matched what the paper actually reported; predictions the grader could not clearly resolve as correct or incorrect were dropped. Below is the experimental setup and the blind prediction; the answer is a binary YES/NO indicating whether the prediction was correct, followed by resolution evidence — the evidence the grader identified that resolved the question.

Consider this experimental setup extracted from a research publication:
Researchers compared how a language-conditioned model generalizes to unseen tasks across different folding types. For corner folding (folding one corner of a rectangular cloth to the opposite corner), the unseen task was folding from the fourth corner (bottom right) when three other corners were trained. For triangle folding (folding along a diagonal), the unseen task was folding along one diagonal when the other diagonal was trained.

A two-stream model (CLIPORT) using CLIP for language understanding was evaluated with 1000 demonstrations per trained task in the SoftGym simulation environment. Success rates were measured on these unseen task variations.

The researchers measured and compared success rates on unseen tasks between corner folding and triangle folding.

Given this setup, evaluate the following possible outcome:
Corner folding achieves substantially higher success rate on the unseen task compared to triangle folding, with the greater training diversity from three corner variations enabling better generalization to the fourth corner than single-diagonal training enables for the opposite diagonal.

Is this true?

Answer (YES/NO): NO